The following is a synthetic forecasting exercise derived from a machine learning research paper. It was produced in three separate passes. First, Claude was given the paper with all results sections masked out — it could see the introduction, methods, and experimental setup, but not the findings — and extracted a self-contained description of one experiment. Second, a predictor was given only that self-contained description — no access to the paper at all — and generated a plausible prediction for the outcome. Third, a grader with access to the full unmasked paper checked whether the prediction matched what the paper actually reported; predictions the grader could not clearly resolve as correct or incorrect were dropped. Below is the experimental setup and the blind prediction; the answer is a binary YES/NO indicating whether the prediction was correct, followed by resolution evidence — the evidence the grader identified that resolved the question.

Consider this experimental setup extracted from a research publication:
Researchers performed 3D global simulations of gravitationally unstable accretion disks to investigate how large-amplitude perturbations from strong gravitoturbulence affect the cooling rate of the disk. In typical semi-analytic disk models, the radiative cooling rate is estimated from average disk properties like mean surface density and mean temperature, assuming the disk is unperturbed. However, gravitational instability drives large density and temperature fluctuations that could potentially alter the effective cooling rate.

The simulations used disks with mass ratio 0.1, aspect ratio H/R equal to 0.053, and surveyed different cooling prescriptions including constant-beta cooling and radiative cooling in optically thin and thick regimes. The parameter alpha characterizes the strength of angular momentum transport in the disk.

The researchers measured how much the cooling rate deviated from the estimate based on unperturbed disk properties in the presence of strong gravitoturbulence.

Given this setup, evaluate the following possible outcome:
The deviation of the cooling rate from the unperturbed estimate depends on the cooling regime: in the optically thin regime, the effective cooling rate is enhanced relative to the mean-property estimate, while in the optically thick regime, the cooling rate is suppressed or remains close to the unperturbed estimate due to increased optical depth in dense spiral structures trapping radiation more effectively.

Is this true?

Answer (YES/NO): NO